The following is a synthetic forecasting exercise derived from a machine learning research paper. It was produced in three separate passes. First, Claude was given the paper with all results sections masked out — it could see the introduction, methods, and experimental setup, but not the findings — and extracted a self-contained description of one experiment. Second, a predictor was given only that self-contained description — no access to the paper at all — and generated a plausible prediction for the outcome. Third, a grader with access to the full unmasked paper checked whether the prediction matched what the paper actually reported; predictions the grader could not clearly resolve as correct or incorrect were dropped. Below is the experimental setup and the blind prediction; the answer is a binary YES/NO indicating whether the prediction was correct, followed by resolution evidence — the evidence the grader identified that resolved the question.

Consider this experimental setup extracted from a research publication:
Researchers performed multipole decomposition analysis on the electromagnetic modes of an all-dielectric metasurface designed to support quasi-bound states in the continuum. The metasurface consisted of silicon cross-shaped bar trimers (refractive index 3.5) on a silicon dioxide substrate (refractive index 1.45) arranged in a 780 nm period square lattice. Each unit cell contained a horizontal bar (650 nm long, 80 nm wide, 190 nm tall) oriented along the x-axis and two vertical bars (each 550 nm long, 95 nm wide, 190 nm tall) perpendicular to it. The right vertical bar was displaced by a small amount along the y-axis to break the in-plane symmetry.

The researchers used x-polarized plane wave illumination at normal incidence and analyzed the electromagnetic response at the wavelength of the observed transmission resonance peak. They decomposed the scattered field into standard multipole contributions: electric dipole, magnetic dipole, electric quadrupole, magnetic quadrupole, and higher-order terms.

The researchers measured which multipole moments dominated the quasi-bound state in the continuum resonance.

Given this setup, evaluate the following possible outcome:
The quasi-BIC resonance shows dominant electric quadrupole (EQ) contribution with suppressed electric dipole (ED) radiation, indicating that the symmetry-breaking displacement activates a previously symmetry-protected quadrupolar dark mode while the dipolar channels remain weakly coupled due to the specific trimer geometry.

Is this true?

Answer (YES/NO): NO